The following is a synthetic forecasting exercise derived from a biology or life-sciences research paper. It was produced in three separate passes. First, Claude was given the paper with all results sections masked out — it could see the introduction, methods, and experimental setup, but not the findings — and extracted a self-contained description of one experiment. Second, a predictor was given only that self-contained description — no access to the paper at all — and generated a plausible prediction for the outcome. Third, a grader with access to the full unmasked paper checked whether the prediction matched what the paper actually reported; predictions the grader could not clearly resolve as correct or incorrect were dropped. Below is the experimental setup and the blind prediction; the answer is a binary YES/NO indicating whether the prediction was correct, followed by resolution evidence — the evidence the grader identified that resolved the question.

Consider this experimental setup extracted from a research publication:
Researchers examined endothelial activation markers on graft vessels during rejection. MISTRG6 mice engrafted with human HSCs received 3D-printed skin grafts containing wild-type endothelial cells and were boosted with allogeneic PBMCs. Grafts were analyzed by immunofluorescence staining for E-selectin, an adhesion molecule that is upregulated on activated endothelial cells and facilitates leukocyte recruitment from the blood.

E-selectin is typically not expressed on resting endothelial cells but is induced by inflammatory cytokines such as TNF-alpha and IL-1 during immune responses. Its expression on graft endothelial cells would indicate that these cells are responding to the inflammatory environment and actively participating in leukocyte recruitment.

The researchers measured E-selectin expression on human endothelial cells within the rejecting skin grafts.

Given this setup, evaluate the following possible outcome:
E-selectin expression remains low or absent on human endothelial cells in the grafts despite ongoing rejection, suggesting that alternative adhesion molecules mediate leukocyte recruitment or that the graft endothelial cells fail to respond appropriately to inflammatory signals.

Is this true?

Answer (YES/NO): NO